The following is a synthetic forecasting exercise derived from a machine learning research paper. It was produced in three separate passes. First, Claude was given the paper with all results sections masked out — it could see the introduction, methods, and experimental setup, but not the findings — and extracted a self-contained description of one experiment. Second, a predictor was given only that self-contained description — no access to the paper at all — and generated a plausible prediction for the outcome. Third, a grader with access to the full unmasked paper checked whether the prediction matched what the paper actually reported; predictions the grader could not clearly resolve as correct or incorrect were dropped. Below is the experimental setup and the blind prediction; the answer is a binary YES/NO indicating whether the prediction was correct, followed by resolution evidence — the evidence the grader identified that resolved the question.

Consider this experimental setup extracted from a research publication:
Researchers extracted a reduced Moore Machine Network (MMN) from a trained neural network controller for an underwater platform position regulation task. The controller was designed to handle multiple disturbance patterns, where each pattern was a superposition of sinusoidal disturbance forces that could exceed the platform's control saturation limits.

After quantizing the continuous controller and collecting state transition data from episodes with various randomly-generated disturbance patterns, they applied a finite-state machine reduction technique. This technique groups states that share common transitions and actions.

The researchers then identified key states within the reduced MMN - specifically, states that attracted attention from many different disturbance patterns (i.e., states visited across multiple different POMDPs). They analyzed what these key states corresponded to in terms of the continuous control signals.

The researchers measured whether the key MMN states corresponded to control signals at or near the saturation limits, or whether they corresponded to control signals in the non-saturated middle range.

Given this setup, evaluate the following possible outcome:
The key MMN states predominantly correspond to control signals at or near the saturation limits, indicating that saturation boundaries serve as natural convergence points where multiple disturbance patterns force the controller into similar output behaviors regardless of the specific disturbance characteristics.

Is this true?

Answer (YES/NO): YES